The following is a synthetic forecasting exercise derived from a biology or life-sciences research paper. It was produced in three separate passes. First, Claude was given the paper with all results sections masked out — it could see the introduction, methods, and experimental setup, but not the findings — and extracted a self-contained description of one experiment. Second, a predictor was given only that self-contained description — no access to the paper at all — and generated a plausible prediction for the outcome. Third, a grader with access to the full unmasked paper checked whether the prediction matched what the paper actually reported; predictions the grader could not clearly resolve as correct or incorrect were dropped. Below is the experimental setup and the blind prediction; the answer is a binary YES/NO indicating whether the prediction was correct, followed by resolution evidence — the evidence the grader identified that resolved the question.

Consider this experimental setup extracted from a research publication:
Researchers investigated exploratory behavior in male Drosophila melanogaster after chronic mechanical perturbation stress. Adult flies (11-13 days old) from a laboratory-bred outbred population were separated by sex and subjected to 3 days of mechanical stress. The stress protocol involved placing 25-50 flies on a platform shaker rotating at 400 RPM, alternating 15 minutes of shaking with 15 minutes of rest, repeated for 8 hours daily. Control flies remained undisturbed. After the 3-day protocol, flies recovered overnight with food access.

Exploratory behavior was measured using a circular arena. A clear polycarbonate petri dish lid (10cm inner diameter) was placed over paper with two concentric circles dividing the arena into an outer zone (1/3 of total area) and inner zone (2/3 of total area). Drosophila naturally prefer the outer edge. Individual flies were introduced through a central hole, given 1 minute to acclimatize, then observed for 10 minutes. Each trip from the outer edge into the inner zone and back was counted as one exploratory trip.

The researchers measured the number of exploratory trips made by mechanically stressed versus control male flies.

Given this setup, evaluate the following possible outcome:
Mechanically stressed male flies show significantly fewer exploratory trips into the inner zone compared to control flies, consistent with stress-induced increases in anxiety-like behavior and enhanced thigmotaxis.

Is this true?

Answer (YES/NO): NO